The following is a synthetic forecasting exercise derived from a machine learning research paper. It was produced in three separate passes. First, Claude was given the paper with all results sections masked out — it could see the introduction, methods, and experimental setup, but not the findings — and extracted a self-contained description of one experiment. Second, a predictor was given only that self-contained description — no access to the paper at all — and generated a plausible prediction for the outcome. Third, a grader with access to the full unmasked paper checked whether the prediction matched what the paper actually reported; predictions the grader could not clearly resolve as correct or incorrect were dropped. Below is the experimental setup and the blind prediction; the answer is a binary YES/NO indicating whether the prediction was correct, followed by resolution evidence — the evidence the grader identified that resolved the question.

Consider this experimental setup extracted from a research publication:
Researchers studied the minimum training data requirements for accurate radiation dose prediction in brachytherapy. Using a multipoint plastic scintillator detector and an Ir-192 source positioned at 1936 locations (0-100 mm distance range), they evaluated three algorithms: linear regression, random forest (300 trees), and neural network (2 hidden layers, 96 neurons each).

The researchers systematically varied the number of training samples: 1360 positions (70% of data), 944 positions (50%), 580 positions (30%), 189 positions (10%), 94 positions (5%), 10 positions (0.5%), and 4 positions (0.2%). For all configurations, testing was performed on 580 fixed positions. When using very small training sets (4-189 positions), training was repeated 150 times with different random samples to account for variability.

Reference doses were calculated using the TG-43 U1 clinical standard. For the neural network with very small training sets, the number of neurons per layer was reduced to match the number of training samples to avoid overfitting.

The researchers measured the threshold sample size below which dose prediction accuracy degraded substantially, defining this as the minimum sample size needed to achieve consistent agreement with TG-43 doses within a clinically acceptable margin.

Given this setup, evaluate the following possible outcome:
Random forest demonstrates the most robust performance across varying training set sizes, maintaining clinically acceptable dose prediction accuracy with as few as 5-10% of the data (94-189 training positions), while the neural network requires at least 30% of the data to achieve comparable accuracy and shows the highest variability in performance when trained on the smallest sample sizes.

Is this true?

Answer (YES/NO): NO